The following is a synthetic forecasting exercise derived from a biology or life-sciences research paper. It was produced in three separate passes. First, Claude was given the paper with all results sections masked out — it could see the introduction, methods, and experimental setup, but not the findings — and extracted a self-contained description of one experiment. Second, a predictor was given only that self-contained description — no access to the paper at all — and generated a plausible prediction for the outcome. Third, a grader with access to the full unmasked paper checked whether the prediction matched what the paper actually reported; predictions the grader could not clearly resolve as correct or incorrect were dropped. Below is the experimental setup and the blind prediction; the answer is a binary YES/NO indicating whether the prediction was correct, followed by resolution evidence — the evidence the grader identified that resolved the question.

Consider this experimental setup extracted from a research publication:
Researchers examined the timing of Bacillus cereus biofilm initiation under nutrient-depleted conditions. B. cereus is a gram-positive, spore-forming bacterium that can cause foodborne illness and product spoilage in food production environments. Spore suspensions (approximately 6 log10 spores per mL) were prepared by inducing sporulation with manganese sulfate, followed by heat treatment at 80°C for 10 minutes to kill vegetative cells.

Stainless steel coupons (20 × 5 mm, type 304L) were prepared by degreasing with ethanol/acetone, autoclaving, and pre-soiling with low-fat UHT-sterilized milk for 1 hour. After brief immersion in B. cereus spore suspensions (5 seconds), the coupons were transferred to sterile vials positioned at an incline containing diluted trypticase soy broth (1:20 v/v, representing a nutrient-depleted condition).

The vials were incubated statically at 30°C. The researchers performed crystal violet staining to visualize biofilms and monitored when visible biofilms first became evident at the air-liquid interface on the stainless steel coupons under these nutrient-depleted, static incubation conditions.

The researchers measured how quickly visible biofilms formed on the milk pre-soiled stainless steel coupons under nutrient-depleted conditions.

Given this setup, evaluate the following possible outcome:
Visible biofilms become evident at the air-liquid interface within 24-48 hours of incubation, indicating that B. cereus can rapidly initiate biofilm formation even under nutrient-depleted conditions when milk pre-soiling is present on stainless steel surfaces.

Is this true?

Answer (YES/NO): YES